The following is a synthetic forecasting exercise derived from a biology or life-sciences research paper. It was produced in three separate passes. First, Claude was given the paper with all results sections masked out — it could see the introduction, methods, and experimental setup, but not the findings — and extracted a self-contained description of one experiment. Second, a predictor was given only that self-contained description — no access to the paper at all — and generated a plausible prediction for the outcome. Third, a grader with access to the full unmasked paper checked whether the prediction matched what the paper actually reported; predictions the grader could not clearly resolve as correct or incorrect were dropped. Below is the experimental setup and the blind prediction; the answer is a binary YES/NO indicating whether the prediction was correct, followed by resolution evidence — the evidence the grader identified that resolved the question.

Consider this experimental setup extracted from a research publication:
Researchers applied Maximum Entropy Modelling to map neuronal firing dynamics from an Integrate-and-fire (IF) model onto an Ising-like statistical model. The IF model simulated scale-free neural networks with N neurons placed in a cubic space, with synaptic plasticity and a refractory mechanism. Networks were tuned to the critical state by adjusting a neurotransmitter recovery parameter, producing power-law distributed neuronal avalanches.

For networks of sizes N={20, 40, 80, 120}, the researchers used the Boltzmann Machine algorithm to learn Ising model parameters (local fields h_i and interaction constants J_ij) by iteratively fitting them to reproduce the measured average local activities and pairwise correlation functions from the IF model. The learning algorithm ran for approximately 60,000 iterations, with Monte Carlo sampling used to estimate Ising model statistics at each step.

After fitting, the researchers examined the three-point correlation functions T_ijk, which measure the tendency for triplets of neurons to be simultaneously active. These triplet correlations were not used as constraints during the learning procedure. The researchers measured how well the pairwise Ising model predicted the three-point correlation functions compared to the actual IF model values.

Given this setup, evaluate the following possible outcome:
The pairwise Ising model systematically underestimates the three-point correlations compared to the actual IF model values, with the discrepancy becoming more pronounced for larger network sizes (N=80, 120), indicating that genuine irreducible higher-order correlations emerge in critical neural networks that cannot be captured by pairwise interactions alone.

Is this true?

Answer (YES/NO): NO